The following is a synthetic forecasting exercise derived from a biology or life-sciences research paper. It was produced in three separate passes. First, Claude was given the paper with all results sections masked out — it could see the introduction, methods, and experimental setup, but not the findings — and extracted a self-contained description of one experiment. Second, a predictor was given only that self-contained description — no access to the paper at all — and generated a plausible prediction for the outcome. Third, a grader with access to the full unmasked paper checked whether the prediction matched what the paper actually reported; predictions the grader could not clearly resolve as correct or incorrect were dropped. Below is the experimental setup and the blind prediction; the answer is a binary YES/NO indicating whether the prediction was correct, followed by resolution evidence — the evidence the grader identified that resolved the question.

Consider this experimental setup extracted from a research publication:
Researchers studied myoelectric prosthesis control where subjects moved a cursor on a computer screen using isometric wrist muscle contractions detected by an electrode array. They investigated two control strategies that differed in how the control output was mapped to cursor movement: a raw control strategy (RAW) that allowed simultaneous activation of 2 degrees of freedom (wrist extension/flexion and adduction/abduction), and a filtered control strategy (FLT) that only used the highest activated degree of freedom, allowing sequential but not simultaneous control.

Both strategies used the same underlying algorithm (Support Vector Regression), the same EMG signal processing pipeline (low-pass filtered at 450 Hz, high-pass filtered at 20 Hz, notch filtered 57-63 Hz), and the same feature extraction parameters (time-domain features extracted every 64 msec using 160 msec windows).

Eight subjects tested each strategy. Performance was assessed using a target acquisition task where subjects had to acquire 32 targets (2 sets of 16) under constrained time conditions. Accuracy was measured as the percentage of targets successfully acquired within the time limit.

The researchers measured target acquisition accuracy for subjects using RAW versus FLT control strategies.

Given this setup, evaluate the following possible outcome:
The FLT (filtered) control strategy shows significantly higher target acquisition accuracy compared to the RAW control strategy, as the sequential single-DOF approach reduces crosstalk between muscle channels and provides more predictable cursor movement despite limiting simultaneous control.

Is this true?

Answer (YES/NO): NO